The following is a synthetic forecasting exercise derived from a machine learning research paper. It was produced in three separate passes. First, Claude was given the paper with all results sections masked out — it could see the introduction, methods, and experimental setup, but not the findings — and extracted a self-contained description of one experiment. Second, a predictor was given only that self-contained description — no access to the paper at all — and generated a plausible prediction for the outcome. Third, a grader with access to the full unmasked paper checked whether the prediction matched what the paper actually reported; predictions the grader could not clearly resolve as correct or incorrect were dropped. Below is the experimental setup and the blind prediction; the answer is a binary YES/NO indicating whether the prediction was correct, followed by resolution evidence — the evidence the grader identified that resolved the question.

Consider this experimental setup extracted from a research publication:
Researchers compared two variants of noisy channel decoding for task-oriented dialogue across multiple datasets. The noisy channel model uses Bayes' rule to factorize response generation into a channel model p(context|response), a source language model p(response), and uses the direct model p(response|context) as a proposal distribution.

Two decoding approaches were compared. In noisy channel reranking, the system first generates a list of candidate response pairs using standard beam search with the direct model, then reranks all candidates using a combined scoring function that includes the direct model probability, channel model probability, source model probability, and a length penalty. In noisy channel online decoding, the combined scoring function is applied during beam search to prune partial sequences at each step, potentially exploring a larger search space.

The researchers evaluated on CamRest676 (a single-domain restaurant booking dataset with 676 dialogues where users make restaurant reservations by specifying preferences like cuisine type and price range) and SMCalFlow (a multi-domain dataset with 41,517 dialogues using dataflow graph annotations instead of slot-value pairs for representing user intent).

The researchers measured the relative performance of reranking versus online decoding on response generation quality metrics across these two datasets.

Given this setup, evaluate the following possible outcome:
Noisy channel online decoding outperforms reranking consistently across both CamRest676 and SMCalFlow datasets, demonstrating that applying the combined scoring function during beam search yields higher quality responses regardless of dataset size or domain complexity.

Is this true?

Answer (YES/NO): NO